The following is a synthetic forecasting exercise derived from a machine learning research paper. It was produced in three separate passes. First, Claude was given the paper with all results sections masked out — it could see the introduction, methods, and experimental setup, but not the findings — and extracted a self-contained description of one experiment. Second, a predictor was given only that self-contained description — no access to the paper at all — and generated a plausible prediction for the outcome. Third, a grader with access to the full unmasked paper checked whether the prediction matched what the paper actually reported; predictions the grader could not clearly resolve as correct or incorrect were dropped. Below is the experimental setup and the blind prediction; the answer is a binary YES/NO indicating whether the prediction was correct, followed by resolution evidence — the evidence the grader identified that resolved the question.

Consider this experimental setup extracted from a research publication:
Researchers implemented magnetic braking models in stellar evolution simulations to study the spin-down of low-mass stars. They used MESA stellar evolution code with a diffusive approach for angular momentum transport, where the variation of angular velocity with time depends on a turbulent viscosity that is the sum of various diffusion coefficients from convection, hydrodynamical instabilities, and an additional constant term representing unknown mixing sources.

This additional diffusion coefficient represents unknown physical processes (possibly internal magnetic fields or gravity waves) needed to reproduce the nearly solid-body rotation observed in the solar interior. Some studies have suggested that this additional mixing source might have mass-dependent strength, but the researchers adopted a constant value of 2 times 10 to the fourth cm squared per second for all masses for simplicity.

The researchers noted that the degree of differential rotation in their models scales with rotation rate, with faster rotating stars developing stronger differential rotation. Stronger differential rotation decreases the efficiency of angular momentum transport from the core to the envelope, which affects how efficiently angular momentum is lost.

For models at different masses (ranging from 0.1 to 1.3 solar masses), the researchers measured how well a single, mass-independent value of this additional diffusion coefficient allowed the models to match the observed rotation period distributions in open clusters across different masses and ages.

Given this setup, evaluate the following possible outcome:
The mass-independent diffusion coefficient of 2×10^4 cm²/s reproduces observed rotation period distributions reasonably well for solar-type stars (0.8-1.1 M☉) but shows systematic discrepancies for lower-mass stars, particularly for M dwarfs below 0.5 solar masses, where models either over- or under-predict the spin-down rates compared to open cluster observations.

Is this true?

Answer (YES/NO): NO